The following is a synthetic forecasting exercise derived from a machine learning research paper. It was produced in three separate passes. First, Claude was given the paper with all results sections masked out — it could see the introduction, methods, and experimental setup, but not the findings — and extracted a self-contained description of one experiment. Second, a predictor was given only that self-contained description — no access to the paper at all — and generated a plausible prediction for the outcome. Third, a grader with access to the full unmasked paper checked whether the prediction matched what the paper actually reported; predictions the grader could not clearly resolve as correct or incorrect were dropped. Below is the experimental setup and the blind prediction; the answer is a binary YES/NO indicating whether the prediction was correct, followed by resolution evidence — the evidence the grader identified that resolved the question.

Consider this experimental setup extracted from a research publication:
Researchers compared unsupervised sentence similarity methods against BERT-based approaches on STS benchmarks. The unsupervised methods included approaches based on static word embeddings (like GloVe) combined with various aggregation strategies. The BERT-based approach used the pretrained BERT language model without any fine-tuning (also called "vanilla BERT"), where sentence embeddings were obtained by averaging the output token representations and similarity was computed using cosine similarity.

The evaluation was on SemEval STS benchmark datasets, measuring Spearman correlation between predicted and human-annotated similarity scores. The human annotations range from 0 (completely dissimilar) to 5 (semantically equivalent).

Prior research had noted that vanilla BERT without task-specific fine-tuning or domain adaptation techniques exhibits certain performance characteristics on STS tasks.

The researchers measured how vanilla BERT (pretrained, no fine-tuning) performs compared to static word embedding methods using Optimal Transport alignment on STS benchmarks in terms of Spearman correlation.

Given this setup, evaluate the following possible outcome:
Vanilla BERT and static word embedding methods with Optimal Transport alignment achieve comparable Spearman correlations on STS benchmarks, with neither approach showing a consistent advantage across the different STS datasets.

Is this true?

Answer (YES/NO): NO